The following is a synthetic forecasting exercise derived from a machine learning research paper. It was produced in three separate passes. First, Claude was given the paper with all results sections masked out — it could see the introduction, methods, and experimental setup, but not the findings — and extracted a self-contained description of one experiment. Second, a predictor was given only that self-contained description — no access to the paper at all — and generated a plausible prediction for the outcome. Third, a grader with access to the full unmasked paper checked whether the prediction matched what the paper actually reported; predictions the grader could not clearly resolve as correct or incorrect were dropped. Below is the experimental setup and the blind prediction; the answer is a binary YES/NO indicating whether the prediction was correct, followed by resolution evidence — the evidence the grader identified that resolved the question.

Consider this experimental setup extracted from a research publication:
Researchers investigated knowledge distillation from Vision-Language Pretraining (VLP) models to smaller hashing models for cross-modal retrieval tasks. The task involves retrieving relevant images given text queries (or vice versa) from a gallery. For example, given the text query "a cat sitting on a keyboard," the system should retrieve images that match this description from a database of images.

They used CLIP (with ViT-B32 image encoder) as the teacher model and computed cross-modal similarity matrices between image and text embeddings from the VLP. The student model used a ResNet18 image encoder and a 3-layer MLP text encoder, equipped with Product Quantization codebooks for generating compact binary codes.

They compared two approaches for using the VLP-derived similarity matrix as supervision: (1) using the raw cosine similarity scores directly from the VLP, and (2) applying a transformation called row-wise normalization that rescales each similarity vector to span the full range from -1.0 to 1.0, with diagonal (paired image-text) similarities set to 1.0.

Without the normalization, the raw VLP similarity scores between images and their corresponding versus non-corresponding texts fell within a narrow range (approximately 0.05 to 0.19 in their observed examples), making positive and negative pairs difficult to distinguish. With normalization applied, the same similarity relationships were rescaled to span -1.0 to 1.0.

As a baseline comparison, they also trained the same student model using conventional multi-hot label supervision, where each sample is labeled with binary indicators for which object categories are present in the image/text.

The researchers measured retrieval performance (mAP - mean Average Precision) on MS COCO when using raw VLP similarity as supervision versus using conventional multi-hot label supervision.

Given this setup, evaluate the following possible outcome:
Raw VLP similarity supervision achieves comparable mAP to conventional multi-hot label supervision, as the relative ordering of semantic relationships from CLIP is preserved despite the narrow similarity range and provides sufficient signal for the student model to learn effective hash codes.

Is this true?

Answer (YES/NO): NO